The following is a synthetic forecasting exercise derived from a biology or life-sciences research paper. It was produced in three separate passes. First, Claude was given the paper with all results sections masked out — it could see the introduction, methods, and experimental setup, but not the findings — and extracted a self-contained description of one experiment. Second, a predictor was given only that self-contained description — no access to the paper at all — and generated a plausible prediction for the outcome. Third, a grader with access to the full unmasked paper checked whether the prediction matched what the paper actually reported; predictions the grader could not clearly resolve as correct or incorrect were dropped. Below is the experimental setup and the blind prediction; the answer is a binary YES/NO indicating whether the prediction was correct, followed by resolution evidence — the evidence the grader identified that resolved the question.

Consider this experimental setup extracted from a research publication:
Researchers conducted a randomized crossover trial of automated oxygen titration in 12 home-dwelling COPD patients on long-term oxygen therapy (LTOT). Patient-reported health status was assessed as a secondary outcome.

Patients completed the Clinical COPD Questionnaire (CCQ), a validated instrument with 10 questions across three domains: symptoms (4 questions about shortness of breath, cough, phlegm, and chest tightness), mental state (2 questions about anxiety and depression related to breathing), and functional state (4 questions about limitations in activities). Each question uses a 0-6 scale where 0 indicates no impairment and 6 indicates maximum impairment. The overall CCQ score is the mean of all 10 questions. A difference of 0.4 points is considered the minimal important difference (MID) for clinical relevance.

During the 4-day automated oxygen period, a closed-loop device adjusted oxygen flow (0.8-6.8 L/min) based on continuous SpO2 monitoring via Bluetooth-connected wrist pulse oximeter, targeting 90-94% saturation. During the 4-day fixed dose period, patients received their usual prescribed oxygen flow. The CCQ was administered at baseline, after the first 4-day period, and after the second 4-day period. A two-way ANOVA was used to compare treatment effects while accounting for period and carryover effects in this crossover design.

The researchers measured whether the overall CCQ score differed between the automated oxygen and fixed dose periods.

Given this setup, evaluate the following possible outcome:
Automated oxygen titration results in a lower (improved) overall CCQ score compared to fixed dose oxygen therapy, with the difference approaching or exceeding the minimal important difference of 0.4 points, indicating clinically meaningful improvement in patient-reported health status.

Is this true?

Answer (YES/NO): YES